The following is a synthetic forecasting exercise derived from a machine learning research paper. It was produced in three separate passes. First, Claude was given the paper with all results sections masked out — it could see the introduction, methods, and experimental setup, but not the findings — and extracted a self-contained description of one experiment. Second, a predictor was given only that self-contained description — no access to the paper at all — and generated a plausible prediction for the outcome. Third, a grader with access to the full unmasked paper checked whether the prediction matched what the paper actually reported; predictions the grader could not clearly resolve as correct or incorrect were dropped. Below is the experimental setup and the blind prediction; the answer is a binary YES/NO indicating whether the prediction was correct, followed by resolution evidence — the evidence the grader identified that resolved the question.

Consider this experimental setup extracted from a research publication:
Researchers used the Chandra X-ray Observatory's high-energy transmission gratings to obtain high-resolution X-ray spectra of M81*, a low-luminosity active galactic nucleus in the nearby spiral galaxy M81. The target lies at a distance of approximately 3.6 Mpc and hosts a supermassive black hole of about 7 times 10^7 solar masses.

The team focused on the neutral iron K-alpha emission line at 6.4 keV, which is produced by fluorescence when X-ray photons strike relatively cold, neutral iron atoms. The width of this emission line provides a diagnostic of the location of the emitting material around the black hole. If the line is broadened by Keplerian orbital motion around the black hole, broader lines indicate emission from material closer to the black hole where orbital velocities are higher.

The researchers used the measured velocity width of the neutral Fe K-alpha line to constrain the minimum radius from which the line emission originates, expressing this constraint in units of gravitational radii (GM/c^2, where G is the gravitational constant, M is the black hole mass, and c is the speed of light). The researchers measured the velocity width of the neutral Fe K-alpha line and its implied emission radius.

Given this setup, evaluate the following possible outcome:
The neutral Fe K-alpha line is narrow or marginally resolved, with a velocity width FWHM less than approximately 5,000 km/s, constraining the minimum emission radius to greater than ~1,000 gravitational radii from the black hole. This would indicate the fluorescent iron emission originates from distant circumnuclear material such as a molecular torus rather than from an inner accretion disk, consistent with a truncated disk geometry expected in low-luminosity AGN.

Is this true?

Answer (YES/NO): YES